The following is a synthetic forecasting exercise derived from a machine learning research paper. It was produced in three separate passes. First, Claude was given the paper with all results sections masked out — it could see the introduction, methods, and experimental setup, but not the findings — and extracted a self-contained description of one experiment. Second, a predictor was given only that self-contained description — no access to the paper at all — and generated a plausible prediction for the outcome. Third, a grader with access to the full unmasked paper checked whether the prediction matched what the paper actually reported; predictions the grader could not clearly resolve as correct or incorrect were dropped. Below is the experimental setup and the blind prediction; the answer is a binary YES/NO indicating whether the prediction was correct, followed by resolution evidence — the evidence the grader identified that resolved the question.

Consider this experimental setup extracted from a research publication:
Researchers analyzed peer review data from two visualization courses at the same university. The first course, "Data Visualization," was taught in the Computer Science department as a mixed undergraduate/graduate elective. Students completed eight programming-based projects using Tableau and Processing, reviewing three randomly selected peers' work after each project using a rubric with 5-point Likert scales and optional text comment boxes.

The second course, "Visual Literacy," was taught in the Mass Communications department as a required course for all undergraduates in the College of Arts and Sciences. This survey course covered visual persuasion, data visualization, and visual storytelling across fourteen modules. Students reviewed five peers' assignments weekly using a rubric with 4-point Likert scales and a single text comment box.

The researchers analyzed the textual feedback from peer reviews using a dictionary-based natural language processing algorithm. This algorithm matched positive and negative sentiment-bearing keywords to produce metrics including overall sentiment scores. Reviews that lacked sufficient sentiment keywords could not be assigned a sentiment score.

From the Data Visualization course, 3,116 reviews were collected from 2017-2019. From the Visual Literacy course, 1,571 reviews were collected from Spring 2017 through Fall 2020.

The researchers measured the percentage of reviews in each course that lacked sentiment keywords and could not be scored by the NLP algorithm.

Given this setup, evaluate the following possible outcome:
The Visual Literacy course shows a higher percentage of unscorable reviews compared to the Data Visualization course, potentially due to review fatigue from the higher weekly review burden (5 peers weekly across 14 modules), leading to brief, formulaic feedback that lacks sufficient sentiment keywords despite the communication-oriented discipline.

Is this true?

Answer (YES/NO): YES